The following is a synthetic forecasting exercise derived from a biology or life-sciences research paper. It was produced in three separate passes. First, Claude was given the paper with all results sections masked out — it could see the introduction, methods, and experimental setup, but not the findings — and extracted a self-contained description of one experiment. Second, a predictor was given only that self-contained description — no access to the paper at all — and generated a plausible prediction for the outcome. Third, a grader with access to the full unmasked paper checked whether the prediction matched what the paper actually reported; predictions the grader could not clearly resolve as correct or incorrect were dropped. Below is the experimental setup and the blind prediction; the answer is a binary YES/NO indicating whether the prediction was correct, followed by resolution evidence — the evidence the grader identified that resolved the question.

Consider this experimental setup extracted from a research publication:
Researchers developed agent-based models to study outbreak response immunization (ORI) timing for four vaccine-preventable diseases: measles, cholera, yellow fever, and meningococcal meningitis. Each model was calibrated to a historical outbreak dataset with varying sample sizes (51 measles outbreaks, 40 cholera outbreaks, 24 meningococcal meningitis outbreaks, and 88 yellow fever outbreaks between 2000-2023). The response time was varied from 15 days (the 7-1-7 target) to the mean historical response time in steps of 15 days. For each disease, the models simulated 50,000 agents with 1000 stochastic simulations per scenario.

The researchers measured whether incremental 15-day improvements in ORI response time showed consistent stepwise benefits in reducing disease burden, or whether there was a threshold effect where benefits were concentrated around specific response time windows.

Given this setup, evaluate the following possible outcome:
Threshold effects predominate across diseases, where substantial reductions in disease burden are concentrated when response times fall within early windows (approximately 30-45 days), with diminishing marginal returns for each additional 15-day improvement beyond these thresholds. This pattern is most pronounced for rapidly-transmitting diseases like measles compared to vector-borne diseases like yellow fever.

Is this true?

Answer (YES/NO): NO